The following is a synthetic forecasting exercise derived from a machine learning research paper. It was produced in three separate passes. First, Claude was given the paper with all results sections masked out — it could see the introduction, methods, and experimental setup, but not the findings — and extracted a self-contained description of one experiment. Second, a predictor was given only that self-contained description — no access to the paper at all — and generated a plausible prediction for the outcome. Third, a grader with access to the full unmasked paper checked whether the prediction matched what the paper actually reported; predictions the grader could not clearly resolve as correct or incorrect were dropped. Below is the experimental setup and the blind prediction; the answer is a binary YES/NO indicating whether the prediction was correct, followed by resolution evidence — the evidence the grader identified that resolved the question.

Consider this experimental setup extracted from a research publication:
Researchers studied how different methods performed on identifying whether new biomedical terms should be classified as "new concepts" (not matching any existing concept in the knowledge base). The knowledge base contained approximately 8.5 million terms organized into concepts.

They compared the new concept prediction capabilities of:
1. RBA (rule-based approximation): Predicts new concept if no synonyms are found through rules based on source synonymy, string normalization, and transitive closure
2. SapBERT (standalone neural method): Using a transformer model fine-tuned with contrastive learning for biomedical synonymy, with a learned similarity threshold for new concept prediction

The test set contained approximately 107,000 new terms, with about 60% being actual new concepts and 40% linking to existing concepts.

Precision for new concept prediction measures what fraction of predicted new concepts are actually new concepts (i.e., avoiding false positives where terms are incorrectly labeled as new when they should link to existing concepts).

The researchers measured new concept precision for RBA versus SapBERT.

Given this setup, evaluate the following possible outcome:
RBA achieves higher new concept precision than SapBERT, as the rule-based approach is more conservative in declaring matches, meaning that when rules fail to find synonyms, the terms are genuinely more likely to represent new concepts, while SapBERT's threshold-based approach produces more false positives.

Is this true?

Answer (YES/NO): YES